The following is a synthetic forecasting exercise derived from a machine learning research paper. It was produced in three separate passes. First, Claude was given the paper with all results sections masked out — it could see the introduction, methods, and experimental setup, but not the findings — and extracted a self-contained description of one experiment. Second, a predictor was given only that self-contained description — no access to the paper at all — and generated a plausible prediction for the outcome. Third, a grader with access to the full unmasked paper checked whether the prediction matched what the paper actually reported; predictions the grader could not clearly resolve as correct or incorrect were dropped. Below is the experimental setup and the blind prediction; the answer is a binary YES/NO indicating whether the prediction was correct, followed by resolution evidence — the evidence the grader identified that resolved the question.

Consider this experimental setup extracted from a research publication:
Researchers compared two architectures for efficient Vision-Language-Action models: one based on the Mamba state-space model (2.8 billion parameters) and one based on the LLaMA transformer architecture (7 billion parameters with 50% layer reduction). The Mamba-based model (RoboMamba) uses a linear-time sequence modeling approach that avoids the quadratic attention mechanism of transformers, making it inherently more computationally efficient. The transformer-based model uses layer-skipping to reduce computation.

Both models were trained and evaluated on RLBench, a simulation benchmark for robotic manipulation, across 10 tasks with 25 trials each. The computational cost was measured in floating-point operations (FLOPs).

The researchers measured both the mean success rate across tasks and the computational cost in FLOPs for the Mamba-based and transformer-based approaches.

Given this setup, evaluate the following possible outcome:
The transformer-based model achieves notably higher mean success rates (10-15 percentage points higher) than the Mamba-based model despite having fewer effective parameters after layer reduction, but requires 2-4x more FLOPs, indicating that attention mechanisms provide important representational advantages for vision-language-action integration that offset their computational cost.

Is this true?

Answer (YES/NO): NO